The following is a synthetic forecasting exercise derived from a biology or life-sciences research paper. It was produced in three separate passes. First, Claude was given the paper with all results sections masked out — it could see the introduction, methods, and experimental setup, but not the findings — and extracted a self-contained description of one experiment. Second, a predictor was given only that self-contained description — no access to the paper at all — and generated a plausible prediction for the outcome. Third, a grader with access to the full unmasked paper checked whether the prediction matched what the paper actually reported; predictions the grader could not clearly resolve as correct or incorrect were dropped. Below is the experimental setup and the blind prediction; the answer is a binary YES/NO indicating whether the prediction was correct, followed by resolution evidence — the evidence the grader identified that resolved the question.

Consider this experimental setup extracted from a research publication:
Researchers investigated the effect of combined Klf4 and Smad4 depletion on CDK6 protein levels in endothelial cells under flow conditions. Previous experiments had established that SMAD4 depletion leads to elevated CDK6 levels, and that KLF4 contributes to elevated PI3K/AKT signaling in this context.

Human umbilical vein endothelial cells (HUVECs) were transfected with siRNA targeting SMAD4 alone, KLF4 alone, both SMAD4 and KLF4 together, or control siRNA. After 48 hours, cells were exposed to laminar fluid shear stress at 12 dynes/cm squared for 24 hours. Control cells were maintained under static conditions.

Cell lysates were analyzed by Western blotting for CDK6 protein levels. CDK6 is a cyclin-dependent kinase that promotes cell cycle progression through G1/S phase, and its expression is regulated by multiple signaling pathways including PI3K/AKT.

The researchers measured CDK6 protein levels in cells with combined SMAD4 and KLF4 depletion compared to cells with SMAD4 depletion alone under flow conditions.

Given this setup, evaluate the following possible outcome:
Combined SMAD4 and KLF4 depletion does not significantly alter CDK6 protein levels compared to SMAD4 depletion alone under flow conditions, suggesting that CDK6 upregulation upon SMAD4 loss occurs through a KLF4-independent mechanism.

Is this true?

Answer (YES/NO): NO